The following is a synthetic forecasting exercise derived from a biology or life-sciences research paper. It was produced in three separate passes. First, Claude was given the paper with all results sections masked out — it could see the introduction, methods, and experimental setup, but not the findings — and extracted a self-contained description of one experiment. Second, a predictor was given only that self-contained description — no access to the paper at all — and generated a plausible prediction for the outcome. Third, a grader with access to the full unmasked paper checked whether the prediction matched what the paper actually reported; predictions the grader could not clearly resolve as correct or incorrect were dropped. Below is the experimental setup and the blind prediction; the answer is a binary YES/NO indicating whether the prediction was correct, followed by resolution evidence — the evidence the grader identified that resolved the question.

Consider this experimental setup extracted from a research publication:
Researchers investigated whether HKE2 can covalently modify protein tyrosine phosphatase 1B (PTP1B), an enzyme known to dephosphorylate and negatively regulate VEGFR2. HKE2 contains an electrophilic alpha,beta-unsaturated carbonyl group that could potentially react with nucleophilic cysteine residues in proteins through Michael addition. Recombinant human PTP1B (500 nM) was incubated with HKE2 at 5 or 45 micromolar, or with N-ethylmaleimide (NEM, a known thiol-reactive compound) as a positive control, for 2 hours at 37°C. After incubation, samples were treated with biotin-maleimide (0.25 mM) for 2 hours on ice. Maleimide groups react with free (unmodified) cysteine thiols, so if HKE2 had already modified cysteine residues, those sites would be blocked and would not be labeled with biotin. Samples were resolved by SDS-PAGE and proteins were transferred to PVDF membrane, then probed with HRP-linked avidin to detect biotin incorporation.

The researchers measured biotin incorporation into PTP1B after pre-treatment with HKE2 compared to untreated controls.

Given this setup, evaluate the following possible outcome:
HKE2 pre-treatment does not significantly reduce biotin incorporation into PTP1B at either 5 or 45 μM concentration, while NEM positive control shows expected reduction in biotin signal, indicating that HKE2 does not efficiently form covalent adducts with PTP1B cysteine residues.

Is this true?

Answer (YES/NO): NO